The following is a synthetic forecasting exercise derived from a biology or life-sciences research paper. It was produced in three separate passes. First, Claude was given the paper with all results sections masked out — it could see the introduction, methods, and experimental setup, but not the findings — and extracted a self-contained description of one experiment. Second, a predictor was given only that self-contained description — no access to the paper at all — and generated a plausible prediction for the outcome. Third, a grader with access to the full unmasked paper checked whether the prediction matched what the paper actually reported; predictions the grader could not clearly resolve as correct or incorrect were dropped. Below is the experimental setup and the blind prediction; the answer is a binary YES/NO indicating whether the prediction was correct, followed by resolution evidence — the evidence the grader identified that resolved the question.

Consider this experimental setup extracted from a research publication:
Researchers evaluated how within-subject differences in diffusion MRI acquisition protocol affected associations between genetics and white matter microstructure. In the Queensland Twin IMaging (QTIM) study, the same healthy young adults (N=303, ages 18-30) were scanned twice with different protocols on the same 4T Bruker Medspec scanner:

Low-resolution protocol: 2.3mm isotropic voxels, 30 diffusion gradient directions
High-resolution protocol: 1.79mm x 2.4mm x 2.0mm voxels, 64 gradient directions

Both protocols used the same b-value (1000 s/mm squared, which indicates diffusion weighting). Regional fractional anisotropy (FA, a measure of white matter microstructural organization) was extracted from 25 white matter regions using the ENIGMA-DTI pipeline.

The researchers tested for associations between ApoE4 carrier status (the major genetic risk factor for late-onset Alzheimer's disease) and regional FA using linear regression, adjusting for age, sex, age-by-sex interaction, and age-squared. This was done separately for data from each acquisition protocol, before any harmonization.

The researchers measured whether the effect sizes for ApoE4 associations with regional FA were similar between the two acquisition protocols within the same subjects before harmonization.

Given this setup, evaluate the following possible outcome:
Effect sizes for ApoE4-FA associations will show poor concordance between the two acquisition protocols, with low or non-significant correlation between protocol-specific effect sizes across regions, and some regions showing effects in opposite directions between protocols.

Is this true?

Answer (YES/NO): NO